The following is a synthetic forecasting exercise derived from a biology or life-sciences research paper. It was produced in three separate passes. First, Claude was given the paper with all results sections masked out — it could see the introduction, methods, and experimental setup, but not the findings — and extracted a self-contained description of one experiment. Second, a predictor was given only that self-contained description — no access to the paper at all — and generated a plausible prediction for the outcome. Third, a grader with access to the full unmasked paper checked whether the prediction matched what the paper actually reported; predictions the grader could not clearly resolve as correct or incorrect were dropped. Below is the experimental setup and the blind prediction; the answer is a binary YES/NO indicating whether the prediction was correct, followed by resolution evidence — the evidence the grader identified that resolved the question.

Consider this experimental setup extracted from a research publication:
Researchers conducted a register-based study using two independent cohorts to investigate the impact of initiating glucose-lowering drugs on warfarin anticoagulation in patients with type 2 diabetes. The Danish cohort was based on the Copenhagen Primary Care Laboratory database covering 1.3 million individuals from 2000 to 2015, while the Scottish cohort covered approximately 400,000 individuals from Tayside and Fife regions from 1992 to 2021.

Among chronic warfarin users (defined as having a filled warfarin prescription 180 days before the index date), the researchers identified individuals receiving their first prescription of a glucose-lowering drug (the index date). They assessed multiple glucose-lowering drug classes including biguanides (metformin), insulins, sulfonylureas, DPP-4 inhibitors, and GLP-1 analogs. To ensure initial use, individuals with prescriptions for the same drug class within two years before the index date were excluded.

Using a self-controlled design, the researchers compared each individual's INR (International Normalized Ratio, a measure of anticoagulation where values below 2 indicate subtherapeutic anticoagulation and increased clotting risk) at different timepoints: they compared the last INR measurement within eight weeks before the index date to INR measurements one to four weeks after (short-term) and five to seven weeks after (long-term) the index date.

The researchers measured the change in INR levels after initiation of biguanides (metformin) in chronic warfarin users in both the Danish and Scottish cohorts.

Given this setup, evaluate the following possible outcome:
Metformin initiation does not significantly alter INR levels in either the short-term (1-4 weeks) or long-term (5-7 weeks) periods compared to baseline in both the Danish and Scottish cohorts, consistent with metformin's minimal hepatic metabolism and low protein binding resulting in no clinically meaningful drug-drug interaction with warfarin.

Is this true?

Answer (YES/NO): NO